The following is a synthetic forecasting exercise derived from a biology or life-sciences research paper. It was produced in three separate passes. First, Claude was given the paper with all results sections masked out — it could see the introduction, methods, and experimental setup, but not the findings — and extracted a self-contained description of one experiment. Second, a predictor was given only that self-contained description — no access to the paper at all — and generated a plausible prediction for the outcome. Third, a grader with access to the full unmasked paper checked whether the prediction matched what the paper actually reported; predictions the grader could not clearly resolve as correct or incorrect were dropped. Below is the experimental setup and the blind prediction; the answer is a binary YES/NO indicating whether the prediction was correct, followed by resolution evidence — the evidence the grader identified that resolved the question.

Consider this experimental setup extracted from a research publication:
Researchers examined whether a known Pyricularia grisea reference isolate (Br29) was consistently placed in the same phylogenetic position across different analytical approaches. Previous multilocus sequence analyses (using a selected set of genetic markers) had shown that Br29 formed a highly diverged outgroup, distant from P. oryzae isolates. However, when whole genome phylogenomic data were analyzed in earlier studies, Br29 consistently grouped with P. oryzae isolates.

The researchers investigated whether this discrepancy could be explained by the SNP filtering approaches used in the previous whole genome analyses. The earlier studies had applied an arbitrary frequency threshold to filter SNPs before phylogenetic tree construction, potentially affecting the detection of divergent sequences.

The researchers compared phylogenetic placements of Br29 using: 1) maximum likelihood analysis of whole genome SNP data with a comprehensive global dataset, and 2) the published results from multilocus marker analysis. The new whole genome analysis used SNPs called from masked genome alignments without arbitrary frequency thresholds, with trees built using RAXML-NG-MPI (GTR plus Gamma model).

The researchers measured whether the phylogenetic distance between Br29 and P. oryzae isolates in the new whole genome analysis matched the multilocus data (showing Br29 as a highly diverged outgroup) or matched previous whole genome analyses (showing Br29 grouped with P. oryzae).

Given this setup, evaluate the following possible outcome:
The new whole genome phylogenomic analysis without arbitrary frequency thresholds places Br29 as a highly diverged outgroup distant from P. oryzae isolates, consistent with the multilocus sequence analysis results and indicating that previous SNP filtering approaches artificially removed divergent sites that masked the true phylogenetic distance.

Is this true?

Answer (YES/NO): YES